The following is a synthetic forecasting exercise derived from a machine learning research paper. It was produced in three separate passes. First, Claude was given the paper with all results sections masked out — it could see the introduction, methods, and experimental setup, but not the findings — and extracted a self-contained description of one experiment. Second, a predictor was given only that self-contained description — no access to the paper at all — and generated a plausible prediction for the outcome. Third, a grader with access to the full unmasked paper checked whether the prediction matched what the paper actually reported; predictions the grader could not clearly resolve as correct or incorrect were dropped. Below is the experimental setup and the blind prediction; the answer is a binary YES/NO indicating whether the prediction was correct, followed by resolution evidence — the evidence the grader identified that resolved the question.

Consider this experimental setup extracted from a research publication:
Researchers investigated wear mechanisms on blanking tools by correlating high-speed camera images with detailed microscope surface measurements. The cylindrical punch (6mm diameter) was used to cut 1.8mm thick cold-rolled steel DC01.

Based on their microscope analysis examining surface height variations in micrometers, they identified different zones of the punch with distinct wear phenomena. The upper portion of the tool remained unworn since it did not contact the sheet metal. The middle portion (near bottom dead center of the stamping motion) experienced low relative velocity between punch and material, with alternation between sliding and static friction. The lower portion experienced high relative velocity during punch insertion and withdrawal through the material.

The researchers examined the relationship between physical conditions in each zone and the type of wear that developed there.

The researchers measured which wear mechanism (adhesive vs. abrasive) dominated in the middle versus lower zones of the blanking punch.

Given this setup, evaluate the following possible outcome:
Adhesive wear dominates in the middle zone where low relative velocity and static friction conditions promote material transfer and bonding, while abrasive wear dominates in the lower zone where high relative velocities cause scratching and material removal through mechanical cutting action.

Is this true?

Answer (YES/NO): YES